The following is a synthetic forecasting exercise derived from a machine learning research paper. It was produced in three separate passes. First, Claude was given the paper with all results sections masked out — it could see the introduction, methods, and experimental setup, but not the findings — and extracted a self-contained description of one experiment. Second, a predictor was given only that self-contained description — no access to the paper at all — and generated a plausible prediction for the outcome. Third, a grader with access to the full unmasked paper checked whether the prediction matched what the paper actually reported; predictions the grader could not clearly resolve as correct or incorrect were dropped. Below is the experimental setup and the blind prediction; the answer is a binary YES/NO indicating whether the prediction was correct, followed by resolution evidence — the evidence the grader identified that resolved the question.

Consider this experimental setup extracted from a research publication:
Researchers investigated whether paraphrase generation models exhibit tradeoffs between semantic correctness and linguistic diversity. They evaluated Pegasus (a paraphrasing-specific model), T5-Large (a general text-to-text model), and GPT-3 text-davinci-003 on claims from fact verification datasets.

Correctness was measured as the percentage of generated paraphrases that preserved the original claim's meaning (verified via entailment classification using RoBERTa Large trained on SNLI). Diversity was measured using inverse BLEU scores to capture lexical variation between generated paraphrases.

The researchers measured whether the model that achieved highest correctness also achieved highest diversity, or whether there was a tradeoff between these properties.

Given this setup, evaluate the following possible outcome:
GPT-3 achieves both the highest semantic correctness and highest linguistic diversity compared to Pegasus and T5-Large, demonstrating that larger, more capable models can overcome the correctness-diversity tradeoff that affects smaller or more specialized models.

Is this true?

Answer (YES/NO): NO